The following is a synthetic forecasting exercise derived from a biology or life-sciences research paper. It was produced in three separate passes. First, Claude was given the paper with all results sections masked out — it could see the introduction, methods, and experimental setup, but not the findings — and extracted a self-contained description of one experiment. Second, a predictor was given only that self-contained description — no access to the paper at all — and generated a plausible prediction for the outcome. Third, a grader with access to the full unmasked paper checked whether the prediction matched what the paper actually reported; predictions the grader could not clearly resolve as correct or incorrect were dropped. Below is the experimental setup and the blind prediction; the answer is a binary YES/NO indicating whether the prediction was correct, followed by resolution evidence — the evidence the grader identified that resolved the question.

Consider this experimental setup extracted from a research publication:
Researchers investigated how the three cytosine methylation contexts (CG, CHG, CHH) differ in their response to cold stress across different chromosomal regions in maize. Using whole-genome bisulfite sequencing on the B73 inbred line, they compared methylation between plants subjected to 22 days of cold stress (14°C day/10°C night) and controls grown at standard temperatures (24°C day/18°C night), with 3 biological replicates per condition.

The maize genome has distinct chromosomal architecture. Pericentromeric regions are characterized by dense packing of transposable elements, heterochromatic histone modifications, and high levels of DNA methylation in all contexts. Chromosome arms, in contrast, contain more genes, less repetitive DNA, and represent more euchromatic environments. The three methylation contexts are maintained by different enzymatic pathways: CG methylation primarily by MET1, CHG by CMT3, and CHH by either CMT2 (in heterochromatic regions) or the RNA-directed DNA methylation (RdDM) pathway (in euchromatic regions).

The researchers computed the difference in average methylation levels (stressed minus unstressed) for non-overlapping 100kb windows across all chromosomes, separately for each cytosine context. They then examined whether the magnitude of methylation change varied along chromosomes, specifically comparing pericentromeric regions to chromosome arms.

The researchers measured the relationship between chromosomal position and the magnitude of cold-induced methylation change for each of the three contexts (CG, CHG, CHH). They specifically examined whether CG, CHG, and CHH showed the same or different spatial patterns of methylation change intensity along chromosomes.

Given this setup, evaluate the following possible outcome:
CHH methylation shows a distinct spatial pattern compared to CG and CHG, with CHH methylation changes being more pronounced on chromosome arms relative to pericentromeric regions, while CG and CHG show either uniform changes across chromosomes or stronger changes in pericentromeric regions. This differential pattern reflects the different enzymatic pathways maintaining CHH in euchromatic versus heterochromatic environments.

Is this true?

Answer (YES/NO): YES